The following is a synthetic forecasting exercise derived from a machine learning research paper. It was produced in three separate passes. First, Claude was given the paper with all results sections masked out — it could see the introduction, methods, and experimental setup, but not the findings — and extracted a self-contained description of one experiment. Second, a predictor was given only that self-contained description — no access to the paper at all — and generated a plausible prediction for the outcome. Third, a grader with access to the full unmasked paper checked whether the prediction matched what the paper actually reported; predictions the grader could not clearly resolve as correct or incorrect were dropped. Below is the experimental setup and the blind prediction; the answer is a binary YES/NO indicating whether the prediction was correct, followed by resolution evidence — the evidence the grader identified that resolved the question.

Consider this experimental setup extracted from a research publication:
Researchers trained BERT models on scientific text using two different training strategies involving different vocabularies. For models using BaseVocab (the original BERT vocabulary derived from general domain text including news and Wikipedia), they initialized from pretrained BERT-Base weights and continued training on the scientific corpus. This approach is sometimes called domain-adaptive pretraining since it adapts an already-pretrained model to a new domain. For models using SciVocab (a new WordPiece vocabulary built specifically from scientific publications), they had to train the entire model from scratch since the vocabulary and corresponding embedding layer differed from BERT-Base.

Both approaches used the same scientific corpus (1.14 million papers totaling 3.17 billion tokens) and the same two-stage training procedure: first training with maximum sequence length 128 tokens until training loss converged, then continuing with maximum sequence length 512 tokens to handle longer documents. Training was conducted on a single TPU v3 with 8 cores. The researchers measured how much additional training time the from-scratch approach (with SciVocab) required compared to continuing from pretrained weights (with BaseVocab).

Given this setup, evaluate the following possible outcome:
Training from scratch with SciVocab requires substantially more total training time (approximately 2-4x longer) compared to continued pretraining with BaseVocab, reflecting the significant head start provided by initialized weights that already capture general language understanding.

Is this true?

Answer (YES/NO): NO